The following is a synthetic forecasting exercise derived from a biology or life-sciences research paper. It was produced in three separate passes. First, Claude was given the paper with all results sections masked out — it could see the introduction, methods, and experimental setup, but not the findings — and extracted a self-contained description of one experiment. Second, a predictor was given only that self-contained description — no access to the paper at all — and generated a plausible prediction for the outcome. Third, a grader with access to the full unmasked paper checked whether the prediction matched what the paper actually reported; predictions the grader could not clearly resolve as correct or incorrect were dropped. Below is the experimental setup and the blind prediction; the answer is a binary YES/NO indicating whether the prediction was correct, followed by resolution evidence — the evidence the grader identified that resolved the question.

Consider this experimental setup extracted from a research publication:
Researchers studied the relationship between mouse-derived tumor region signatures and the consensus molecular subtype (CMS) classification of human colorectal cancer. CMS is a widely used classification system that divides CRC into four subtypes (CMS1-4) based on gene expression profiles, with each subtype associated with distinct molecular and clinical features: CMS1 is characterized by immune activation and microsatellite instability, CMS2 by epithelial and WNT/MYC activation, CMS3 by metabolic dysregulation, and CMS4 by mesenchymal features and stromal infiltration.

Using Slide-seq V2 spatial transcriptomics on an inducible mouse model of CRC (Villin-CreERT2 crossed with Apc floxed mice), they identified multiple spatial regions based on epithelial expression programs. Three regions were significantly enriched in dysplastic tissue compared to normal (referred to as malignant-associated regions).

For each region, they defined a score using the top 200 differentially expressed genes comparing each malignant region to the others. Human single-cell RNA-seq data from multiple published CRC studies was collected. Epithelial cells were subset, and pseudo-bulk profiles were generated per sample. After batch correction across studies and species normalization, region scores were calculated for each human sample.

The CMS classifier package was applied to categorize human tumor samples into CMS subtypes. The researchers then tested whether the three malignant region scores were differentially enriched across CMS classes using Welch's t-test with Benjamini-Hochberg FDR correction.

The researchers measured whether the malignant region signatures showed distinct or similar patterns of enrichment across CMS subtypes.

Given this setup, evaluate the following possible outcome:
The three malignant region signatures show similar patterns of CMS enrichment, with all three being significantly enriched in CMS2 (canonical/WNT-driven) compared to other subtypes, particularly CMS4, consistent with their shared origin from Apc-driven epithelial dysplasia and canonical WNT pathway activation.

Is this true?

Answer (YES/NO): YES